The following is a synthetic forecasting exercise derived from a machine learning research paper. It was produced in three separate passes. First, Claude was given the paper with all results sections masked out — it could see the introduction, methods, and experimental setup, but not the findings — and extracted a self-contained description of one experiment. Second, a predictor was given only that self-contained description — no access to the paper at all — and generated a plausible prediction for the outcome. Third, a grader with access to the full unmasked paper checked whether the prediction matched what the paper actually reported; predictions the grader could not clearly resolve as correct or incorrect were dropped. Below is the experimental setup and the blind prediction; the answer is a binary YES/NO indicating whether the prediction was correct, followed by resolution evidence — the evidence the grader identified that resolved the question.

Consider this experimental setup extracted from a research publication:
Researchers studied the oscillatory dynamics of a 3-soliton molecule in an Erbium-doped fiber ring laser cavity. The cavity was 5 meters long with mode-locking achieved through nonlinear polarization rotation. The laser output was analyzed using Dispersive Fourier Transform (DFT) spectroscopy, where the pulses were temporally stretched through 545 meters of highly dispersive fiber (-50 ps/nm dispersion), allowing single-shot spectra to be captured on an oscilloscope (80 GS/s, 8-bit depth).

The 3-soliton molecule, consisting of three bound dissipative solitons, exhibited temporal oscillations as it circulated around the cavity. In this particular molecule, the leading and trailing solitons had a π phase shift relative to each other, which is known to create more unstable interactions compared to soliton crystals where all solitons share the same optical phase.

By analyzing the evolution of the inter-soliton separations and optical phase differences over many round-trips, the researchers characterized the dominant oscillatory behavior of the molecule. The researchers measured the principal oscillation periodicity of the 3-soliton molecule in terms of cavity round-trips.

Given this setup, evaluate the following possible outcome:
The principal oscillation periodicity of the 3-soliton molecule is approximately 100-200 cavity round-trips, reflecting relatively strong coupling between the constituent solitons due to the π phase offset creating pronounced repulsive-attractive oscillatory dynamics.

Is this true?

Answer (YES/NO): NO